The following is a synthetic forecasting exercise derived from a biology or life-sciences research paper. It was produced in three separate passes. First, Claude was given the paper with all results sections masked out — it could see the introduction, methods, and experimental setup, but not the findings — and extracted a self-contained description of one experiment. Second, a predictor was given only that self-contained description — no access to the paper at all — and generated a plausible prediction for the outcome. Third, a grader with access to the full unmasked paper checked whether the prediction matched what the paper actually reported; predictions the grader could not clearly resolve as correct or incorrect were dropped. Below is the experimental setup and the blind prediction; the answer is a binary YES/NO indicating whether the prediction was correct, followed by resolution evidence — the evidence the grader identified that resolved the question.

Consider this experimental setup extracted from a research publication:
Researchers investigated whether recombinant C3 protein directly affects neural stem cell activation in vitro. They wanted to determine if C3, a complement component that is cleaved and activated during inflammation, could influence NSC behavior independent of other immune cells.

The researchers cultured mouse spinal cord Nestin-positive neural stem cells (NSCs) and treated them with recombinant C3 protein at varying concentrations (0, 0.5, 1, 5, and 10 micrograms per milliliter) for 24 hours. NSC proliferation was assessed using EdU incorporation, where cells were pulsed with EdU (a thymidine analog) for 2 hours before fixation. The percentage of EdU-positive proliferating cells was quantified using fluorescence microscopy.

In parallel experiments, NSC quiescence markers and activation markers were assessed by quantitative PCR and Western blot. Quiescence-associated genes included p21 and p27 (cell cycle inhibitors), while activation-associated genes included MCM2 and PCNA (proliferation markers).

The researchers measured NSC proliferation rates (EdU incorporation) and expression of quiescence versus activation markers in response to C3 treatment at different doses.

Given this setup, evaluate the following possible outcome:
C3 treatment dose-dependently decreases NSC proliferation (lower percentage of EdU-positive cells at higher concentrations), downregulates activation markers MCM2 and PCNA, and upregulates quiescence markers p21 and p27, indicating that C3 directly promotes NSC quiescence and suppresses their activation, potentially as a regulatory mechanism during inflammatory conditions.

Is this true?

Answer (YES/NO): NO